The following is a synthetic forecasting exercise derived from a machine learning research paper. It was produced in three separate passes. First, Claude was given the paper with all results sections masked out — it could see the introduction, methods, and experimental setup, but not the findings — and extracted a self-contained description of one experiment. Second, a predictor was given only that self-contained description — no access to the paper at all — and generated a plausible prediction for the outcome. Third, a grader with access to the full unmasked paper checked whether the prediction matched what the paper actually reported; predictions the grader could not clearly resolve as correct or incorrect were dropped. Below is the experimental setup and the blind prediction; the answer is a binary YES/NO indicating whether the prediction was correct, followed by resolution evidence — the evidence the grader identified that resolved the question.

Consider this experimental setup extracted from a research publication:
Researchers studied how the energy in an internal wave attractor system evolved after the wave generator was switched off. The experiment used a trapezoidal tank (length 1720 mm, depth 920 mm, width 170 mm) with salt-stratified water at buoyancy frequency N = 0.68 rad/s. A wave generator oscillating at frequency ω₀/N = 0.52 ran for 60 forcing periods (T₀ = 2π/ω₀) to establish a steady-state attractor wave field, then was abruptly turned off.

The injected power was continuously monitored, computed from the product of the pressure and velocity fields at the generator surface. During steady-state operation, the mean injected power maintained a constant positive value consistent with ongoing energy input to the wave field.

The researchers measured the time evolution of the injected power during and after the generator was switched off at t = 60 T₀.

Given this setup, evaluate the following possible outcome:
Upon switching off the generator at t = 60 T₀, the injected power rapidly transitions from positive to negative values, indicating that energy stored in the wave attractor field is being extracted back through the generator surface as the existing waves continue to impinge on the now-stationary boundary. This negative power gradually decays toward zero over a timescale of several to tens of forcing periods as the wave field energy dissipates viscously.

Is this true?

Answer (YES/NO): NO